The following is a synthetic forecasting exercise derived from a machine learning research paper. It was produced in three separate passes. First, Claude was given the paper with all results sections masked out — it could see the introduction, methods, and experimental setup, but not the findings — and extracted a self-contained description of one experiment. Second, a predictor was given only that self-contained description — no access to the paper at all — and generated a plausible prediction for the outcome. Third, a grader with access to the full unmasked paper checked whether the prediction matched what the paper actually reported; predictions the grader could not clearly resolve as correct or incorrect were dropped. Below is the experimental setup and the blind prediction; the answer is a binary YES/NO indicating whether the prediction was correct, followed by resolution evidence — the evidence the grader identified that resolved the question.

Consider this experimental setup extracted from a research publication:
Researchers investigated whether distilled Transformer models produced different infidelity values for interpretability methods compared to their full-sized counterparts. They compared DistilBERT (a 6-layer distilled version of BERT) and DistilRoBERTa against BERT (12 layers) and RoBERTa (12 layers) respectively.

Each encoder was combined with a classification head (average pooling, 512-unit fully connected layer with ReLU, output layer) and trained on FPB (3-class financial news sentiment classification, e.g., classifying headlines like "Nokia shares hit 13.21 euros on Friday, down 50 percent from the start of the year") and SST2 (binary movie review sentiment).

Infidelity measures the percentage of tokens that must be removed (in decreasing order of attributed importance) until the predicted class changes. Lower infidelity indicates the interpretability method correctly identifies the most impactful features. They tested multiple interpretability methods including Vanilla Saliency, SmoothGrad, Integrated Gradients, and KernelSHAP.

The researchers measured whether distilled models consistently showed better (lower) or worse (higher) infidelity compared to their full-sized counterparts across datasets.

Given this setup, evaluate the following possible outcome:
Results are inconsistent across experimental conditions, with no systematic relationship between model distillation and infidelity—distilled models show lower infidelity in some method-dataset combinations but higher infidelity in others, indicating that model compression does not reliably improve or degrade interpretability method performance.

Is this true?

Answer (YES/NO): YES